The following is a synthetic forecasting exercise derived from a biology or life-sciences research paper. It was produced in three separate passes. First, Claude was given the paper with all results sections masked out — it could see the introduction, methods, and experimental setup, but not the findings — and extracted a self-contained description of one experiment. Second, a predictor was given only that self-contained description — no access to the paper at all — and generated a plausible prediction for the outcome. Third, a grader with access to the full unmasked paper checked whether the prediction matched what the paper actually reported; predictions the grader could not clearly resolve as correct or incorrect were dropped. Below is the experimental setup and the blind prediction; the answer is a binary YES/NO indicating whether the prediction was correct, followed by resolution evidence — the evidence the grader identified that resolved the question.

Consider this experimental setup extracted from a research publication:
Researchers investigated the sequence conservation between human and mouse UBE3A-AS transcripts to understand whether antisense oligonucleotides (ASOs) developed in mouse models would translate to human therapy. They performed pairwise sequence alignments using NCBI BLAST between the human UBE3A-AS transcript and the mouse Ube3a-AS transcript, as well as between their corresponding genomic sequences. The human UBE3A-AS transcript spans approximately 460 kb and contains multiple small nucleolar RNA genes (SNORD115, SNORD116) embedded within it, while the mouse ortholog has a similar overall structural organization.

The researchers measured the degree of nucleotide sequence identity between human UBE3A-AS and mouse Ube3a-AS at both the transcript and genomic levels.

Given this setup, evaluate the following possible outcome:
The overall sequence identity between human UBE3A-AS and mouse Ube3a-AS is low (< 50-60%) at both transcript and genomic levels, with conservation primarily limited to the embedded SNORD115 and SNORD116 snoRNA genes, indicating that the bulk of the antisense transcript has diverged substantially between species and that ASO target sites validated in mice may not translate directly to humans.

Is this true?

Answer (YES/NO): NO